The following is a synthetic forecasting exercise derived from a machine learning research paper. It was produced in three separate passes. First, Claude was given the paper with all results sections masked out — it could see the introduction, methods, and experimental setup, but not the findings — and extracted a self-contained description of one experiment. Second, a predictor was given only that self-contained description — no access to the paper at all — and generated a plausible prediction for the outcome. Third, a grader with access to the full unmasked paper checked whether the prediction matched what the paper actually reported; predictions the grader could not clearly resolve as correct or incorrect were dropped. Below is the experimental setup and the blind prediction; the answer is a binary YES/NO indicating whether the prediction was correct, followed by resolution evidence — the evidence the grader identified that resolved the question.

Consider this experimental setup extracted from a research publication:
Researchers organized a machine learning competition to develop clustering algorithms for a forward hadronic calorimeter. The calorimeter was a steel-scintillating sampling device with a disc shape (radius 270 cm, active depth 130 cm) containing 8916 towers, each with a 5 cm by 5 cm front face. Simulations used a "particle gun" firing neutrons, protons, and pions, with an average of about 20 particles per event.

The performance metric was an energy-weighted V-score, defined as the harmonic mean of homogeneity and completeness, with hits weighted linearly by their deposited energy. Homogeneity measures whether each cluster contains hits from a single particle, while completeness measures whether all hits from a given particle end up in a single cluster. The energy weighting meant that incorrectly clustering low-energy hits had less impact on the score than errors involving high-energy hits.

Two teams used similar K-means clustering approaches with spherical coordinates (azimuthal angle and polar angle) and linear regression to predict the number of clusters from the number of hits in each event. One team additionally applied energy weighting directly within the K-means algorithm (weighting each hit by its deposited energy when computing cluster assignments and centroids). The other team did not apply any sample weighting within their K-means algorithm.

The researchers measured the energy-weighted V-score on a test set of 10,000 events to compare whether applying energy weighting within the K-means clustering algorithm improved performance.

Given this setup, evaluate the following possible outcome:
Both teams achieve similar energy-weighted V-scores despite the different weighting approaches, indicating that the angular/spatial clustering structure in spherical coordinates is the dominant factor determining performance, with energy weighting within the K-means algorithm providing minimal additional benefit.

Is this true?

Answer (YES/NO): YES